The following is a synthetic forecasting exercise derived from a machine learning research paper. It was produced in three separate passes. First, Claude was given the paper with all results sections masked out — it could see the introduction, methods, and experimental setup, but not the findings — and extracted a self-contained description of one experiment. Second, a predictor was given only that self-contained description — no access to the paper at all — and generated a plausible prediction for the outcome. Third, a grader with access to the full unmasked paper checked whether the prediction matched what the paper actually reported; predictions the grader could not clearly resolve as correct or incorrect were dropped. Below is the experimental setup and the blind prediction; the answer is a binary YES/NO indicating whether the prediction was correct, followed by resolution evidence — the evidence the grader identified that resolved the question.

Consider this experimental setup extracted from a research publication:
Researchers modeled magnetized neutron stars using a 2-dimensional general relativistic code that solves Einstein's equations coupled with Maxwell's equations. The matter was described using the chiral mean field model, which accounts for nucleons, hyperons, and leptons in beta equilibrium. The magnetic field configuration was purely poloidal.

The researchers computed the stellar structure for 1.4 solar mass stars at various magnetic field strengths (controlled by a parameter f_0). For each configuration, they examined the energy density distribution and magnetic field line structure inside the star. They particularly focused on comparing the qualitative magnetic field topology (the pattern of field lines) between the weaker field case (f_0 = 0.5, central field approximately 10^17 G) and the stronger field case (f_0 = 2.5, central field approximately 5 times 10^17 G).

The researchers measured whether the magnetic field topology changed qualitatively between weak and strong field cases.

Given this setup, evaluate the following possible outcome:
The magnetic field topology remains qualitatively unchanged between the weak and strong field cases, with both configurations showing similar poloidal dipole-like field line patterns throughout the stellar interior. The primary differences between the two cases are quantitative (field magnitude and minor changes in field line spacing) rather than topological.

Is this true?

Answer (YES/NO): YES